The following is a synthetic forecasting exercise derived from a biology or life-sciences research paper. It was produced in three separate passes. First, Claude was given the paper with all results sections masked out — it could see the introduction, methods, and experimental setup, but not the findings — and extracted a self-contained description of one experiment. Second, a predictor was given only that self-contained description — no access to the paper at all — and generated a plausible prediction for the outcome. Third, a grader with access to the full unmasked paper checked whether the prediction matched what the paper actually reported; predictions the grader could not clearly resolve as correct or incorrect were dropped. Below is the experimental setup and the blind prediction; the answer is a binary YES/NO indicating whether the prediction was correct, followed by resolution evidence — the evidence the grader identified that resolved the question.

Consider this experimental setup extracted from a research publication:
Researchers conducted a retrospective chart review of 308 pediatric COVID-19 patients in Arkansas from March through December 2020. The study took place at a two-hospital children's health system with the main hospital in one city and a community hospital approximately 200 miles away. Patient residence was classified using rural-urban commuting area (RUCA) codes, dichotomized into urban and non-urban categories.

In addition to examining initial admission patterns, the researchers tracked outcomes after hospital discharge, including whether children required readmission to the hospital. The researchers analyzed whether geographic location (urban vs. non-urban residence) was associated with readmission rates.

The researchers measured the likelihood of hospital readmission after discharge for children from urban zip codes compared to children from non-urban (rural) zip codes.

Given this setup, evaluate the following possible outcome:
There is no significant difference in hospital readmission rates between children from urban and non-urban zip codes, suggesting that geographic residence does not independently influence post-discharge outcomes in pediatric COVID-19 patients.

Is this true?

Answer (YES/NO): NO